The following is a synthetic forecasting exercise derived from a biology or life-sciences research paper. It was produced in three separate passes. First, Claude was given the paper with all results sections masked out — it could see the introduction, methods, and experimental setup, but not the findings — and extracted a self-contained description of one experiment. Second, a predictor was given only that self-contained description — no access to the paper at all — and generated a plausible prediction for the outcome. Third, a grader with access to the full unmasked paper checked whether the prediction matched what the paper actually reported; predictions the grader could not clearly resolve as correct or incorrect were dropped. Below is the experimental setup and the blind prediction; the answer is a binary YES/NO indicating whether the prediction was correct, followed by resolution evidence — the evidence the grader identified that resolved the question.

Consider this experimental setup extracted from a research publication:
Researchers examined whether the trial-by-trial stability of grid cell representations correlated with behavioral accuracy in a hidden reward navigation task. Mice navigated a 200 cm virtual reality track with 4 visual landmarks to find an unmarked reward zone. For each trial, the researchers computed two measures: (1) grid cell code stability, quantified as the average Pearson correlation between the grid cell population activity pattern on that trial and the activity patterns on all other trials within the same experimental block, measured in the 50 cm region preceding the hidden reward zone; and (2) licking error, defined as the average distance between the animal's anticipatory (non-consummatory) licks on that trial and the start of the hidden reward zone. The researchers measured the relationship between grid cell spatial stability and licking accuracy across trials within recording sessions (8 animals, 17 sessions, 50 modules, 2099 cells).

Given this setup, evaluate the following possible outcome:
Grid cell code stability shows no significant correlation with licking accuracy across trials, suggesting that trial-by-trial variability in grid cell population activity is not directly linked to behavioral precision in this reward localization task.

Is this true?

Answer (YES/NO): NO